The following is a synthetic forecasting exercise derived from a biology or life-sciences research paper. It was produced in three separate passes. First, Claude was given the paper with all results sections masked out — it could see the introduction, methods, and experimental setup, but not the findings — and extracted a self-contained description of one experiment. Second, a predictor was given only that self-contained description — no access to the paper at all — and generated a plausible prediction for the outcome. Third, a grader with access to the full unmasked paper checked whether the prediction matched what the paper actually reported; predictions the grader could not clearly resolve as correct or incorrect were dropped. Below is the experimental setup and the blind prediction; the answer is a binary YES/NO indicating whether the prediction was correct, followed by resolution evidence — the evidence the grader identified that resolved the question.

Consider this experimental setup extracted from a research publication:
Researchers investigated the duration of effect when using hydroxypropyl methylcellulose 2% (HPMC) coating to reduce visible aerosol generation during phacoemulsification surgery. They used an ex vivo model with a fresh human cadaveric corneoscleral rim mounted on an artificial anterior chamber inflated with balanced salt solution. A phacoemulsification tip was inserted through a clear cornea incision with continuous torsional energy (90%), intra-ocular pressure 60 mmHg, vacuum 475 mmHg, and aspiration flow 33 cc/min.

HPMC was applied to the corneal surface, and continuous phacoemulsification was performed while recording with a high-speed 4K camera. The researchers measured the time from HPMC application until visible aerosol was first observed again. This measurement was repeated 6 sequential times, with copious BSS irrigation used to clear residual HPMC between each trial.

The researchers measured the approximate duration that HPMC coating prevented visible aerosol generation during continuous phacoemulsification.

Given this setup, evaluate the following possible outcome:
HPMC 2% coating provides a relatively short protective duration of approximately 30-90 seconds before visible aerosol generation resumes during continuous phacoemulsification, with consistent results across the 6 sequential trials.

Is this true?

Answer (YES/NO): YES